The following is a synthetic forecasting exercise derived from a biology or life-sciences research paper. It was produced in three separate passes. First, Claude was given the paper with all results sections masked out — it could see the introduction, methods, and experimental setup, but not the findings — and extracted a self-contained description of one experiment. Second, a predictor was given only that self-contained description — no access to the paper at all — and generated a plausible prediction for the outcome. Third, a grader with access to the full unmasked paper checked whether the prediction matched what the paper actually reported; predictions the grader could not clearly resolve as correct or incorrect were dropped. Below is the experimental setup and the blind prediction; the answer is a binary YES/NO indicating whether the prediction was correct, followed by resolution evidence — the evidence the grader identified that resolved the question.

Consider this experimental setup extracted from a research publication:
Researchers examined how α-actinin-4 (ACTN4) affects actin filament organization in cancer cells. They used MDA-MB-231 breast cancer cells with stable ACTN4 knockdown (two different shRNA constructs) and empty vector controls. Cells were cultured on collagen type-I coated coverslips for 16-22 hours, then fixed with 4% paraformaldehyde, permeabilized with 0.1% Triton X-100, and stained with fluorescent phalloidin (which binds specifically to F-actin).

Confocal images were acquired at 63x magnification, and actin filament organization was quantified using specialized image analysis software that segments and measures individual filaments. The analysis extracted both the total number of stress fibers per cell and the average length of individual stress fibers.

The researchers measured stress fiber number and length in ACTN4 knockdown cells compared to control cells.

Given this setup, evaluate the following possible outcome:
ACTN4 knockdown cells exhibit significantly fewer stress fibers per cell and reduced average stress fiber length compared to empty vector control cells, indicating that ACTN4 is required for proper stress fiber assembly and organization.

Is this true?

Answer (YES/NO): NO